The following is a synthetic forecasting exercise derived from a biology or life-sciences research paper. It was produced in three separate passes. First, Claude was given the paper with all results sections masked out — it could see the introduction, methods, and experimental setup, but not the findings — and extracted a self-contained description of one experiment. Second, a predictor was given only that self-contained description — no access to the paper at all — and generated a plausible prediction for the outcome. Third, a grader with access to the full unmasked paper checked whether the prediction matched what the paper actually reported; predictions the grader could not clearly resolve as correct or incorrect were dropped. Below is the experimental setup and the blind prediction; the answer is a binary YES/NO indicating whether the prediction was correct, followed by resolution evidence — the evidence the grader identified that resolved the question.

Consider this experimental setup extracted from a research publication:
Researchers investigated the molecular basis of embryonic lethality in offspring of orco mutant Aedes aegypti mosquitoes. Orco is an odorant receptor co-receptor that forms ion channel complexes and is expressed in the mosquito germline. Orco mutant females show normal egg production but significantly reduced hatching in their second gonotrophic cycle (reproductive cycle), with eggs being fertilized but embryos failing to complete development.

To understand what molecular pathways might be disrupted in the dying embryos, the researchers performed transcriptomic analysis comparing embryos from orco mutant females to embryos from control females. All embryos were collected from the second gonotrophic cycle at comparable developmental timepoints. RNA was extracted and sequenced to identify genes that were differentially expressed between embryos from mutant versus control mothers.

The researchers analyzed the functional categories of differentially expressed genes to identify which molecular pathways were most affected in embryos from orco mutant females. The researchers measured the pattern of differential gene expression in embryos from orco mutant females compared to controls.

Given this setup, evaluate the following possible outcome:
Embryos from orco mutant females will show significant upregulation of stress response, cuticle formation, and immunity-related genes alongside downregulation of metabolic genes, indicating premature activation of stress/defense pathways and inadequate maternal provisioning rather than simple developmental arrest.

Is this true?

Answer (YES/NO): NO